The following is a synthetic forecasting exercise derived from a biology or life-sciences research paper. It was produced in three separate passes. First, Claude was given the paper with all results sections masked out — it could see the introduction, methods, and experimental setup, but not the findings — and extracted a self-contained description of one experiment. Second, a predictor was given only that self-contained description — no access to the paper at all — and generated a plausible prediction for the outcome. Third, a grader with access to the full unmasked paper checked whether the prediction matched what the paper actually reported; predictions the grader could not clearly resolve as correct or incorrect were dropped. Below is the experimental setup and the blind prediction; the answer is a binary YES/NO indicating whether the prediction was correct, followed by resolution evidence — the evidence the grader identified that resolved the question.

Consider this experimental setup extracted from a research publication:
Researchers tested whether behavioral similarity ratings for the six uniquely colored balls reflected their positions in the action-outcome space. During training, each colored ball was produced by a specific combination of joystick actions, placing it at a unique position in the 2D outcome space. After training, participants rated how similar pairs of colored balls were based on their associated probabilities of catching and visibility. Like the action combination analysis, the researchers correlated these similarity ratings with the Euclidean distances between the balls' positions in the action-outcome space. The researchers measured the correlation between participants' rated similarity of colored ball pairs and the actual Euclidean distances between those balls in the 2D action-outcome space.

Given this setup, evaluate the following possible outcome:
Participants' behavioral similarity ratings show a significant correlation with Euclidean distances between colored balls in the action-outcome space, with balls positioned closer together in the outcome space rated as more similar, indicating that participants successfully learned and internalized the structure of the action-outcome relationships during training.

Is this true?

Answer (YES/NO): YES